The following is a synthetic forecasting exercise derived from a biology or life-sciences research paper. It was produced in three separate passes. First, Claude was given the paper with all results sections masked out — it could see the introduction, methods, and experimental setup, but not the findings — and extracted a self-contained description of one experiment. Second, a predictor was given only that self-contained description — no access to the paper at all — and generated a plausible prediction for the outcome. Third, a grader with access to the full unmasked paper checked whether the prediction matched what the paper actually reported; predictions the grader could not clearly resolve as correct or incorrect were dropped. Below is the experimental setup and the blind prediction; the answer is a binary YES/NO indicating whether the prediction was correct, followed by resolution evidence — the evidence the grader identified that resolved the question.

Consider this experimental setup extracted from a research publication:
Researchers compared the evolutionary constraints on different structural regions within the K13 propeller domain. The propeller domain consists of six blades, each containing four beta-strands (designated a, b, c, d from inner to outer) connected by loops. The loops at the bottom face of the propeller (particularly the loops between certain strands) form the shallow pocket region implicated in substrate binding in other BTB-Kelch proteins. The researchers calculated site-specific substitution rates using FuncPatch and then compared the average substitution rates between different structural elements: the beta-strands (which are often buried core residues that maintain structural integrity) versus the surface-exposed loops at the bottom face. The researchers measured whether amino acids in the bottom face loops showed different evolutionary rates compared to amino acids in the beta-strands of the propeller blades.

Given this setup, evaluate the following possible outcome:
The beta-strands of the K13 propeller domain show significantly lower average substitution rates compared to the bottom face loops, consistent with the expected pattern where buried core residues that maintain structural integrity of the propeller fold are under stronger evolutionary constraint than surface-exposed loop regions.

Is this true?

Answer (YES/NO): NO